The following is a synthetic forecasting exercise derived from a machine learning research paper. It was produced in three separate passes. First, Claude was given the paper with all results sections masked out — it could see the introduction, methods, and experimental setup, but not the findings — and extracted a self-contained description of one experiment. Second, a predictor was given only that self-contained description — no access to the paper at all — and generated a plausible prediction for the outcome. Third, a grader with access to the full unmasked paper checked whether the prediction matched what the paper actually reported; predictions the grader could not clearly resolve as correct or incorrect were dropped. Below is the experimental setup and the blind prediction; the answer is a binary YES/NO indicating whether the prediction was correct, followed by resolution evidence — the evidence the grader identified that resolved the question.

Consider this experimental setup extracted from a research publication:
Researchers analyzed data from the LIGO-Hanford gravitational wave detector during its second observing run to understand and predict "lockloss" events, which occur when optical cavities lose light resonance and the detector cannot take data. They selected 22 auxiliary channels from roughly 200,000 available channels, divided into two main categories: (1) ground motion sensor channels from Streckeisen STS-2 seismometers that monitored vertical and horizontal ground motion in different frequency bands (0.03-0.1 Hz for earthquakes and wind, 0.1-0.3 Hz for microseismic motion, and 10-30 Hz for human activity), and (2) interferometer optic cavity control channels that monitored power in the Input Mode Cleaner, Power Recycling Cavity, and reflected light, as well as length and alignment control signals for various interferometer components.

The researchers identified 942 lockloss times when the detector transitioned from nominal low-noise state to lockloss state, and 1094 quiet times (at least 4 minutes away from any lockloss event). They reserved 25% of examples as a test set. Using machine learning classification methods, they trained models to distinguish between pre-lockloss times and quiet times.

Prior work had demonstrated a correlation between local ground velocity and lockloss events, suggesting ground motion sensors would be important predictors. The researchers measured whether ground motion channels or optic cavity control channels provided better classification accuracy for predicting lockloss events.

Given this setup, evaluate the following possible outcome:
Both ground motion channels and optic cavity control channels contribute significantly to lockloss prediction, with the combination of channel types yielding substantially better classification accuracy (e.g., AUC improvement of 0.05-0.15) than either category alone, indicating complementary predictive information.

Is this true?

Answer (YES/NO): NO